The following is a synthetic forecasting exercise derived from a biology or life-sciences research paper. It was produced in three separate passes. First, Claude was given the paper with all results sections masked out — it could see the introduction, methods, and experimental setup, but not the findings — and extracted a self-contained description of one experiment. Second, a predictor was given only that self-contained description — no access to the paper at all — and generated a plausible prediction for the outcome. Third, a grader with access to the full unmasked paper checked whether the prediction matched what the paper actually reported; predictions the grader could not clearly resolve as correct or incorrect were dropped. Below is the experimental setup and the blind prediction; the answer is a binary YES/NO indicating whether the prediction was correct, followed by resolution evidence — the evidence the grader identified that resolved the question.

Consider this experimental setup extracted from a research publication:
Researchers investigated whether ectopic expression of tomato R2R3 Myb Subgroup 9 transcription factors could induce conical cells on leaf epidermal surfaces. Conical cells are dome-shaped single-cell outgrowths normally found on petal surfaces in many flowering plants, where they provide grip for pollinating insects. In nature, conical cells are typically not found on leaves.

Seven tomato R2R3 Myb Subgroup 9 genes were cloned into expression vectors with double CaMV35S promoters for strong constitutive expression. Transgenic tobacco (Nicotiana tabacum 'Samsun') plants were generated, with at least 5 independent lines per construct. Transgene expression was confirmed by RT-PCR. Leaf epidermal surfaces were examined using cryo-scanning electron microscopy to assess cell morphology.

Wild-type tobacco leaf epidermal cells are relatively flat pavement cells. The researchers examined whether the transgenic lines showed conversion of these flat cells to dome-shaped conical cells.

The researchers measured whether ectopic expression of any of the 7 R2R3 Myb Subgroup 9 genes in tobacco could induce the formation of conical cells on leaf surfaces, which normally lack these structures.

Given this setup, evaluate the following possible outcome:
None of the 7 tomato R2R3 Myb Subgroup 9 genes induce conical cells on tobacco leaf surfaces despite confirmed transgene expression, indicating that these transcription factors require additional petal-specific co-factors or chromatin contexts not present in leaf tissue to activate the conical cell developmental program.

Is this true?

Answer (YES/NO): NO